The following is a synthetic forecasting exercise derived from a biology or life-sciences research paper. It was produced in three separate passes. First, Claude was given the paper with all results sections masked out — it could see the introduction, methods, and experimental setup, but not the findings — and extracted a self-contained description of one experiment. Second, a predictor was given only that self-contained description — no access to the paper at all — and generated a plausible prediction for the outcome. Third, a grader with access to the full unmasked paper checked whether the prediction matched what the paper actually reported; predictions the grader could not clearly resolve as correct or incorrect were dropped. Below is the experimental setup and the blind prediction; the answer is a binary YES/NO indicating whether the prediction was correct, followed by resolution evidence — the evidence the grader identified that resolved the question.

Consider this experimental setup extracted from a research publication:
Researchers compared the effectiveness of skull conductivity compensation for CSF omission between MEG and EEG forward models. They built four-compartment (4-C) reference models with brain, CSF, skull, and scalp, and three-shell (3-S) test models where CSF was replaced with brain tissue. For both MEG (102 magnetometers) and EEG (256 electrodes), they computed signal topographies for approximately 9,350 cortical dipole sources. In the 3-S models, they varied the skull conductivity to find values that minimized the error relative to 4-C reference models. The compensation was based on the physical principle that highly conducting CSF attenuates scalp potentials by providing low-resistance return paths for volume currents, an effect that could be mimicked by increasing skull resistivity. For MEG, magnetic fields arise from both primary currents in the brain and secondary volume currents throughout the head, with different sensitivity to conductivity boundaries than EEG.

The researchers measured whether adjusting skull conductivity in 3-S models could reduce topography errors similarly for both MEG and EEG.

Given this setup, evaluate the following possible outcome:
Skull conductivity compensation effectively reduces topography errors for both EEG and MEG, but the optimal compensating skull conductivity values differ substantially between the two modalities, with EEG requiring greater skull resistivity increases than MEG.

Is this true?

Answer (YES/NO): NO